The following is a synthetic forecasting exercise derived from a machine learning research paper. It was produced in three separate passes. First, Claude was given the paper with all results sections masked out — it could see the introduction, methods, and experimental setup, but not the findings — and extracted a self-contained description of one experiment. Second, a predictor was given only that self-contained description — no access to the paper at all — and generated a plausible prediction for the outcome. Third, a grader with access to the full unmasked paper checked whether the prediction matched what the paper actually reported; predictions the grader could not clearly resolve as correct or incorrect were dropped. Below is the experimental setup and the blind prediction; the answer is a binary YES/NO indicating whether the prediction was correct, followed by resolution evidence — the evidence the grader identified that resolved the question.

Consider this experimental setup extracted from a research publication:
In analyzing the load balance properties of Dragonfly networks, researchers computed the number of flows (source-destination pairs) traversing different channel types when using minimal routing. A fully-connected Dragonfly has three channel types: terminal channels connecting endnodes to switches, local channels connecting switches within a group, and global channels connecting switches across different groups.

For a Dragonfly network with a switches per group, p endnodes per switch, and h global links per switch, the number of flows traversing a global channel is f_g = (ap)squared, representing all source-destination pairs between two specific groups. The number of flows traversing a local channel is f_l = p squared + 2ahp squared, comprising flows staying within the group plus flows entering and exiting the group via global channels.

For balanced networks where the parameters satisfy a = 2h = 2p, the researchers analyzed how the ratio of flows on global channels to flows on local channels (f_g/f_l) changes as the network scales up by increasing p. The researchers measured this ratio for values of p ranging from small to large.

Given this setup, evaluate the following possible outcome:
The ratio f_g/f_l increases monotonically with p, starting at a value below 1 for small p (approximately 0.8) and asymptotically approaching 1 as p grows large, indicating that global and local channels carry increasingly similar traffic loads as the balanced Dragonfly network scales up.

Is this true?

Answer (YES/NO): YES